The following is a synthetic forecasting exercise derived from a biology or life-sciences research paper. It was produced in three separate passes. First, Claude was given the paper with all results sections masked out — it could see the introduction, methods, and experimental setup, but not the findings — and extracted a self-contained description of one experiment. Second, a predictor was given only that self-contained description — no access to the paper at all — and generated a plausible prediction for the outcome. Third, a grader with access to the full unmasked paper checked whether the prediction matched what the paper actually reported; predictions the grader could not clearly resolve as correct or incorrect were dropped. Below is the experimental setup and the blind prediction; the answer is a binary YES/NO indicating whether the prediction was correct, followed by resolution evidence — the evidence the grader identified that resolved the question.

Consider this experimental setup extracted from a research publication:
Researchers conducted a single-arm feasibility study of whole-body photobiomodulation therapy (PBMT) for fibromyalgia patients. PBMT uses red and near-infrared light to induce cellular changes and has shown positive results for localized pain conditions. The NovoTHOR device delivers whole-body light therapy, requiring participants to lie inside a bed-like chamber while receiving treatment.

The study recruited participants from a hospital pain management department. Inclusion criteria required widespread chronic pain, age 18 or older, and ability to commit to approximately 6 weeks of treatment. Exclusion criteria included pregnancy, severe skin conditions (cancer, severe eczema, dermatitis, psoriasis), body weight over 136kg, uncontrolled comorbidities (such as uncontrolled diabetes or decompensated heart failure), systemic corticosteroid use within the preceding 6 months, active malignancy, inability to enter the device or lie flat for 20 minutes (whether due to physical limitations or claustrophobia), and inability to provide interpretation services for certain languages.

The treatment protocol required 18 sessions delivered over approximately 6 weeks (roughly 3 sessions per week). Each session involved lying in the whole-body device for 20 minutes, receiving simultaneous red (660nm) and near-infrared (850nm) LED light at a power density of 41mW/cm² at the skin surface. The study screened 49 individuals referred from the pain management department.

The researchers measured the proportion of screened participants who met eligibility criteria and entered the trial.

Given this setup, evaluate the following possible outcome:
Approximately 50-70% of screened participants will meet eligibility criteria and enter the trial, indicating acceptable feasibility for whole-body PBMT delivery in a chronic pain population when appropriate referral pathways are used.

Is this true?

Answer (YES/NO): NO